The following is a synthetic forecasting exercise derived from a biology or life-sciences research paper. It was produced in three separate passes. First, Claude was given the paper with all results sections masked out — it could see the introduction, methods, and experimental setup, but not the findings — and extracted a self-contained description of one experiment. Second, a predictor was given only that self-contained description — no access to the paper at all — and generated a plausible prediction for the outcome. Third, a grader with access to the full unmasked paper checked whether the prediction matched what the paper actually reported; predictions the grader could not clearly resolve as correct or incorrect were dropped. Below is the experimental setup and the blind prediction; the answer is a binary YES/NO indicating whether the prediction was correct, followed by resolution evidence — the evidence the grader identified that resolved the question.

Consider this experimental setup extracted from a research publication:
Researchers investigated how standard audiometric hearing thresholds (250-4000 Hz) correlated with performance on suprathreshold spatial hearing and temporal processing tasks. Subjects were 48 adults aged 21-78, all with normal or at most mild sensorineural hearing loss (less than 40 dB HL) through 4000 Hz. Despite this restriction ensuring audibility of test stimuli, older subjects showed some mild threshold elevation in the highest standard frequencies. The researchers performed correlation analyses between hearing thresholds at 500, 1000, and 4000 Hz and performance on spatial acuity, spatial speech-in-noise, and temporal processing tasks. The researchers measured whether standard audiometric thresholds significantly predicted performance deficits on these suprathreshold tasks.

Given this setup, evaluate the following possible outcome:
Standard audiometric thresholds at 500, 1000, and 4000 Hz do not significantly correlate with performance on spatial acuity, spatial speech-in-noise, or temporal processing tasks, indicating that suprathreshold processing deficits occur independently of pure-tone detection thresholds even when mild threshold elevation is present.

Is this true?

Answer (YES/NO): NO